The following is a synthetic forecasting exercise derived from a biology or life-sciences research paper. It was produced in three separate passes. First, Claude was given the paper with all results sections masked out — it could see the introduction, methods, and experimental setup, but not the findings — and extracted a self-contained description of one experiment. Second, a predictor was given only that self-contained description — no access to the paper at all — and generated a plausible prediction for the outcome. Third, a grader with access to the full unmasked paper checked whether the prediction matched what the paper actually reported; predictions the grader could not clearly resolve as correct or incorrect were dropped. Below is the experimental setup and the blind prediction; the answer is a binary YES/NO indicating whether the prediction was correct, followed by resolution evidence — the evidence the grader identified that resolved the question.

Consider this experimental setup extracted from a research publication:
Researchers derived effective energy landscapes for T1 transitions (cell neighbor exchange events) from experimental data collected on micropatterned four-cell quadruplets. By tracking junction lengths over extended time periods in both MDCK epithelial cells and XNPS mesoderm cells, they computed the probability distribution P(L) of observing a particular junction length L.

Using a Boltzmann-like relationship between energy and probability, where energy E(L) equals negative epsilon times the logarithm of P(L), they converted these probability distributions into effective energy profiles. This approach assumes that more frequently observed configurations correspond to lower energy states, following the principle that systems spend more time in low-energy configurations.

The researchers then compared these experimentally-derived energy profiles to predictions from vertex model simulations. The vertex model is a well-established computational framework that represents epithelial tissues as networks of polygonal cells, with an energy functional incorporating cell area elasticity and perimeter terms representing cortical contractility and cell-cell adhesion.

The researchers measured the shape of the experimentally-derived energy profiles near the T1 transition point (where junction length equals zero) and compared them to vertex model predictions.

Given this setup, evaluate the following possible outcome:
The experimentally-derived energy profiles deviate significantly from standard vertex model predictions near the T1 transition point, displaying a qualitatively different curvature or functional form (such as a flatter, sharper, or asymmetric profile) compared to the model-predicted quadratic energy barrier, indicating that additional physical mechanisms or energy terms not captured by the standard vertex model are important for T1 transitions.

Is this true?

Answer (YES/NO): NO